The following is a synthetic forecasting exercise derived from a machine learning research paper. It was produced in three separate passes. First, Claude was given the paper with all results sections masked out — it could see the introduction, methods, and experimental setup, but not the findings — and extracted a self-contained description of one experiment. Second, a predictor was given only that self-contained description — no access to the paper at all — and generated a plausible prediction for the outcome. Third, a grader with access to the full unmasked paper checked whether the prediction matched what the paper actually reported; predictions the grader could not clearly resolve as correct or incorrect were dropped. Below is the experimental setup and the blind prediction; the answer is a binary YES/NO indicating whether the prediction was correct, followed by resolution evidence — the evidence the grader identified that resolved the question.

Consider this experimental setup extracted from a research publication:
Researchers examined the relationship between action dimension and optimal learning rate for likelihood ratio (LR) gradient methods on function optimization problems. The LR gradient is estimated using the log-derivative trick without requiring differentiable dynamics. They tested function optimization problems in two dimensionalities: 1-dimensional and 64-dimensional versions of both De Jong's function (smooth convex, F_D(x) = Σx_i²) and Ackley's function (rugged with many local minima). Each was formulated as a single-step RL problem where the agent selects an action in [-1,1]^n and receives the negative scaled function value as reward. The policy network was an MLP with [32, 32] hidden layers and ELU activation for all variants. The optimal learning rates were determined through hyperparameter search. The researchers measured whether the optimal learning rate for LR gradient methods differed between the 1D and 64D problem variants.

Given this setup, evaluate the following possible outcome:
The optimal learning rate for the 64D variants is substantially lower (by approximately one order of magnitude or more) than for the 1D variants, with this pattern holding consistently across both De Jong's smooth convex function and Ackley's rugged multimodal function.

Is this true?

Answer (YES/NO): NO